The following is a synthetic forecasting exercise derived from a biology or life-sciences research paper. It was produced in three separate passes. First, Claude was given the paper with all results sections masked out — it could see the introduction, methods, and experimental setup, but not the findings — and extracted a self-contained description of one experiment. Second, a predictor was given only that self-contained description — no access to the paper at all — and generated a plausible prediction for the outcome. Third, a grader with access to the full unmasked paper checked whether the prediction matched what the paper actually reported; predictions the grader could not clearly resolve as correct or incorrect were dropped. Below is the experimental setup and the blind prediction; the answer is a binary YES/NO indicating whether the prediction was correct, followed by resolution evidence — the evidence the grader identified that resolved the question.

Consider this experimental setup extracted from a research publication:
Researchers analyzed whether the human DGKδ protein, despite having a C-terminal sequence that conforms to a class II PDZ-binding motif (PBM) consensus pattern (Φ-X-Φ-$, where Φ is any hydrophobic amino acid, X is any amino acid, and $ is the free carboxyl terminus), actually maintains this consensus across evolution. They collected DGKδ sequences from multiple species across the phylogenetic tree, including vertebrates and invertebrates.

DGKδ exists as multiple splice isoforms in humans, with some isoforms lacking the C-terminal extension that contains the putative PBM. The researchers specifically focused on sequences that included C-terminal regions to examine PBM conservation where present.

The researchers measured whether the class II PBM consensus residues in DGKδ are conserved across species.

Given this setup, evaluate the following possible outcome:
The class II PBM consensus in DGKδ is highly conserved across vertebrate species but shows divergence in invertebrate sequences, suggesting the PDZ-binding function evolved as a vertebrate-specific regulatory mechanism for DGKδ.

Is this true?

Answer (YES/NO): NO